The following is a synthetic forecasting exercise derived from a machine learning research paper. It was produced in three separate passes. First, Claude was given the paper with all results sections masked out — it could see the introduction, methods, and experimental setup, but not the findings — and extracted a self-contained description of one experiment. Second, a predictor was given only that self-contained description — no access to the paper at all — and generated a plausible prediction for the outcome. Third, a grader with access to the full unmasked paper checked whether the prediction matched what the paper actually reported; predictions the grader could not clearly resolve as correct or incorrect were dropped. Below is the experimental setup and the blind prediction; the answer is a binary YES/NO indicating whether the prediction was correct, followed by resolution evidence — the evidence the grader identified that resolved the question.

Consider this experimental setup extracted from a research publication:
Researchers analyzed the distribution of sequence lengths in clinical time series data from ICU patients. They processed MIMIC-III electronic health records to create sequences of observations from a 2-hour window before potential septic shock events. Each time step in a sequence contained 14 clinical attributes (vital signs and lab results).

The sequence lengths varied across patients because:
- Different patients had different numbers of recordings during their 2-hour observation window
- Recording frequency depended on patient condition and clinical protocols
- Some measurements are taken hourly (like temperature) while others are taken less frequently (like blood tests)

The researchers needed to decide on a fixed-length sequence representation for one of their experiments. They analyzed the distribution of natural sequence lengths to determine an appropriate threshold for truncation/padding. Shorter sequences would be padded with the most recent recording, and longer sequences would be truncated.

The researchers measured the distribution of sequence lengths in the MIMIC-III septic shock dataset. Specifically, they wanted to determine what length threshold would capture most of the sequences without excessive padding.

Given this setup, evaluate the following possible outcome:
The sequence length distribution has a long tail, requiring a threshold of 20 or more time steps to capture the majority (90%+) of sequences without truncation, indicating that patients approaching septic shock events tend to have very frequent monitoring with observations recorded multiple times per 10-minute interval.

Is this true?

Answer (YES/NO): NO